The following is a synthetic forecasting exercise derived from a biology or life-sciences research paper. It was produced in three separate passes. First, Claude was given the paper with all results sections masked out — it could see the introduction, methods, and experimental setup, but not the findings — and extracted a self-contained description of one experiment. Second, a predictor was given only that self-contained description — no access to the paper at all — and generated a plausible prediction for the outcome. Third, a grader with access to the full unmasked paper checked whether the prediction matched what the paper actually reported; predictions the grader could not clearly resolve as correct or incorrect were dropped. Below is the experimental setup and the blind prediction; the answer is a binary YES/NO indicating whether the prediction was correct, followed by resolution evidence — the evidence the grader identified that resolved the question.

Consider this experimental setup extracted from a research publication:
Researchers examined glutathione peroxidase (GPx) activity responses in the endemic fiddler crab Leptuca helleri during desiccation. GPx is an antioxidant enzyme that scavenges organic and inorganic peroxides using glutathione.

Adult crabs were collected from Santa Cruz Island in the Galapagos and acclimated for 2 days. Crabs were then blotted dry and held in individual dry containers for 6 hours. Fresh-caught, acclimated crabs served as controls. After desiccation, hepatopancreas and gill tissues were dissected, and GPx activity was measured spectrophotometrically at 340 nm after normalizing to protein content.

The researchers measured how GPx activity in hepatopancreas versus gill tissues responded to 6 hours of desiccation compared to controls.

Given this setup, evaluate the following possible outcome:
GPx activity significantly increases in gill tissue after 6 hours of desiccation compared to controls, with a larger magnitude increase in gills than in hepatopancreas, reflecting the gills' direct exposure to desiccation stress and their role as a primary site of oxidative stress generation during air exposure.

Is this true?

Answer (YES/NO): NO